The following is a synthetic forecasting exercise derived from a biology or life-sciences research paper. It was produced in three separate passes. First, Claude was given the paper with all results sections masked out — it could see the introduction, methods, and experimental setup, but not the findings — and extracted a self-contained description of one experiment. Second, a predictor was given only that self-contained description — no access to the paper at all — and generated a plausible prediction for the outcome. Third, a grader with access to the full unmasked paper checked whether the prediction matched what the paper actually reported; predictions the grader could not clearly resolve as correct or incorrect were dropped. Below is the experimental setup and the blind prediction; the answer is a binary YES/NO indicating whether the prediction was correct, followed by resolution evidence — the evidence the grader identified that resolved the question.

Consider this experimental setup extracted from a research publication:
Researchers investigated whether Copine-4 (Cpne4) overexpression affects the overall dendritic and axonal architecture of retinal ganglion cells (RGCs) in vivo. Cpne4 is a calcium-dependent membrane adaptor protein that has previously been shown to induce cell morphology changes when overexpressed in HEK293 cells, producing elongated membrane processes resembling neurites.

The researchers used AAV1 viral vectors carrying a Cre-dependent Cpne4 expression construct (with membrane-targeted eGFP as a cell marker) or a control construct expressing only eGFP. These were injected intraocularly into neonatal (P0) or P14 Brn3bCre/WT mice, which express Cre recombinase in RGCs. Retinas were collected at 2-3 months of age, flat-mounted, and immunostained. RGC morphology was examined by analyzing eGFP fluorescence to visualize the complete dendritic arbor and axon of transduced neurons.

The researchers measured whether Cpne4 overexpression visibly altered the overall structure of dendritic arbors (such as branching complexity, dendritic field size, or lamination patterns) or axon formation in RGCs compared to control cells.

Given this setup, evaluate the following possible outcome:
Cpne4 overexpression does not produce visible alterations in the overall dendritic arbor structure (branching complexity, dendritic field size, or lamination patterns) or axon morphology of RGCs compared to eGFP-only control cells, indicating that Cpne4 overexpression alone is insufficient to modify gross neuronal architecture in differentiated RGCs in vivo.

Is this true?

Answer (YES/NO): YES